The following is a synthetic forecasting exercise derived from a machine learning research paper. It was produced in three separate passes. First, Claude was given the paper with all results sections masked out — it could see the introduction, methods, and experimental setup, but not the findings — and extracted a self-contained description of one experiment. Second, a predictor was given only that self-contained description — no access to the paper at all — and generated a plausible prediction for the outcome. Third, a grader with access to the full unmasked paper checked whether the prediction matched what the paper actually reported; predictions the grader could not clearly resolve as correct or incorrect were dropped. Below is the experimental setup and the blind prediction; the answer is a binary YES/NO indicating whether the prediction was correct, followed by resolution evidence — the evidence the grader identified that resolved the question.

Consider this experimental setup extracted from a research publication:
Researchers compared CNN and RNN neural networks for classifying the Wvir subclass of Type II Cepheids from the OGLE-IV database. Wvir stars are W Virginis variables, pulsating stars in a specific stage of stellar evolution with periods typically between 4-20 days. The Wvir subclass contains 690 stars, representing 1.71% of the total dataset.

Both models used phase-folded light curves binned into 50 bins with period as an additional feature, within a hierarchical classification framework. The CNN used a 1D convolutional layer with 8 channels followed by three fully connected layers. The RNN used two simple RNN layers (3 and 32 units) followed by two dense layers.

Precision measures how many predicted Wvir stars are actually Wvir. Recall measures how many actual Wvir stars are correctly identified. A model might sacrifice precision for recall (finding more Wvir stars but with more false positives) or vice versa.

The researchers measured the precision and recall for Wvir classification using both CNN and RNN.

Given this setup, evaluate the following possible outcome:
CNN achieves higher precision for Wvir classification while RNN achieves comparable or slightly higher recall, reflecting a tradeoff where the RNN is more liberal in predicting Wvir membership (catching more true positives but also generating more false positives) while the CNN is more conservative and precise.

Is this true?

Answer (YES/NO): YES